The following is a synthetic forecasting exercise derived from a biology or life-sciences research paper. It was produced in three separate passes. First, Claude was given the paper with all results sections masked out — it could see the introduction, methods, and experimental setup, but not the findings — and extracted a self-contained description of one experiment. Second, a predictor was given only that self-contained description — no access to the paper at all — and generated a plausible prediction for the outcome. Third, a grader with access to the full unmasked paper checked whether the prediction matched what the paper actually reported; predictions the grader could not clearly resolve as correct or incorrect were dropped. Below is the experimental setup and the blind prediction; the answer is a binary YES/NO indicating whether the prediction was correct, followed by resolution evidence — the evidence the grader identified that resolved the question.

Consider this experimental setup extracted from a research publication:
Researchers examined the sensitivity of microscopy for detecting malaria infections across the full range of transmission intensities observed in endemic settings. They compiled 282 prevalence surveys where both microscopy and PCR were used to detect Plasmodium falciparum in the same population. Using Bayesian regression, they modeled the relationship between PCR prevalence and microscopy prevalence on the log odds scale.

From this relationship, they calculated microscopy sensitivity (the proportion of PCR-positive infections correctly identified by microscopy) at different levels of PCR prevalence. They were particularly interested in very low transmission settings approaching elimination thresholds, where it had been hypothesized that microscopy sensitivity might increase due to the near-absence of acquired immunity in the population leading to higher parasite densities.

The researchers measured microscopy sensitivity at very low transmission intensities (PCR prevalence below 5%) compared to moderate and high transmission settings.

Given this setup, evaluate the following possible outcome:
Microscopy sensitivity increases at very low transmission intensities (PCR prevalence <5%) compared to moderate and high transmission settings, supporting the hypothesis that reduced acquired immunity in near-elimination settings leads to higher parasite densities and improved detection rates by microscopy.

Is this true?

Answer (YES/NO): NO